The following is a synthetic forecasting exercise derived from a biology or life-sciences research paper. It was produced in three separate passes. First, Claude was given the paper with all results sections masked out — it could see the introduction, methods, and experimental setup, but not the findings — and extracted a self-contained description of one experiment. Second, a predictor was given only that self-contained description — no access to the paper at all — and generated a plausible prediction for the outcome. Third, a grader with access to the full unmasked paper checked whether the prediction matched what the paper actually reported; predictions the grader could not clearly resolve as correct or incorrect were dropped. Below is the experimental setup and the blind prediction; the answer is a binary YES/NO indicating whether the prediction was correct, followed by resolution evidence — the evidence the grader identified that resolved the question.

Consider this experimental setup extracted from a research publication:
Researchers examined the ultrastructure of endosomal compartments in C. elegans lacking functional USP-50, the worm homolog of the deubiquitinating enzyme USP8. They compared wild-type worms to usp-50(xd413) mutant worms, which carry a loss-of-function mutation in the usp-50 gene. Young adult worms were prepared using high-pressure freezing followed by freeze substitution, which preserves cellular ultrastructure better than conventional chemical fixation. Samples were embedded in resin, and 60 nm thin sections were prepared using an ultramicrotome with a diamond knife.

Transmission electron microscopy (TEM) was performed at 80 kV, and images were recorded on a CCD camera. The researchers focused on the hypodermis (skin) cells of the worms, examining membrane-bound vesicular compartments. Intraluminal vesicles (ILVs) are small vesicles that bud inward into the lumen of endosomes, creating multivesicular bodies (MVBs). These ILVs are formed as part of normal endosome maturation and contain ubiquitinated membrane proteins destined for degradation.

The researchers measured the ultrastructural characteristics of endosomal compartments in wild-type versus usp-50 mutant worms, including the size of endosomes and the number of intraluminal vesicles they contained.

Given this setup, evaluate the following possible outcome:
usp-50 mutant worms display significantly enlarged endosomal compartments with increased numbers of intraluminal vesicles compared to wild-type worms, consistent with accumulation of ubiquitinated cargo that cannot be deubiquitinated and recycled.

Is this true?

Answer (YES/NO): YES